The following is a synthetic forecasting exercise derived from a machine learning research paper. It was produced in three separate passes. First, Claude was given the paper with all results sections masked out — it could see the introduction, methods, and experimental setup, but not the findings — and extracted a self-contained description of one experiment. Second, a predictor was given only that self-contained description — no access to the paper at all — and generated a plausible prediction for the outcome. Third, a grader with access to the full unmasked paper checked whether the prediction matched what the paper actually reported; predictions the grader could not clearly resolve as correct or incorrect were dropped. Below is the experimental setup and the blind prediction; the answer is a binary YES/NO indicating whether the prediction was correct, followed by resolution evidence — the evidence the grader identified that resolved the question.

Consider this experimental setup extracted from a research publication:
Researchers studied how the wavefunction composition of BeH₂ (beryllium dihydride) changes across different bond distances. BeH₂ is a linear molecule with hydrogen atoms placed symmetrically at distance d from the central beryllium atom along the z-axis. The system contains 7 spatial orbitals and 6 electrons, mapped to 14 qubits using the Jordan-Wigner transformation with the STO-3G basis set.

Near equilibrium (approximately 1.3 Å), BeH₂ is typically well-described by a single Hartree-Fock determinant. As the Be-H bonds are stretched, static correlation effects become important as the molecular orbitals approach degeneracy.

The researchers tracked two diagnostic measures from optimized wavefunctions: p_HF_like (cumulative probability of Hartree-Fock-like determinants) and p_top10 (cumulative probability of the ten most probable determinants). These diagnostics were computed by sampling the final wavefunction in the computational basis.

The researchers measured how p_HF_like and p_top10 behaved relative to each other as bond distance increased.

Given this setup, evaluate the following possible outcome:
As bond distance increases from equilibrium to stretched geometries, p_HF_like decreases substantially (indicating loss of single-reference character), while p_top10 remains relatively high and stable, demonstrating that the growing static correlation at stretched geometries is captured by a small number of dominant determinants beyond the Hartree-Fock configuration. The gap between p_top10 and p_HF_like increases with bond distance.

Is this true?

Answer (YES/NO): YES